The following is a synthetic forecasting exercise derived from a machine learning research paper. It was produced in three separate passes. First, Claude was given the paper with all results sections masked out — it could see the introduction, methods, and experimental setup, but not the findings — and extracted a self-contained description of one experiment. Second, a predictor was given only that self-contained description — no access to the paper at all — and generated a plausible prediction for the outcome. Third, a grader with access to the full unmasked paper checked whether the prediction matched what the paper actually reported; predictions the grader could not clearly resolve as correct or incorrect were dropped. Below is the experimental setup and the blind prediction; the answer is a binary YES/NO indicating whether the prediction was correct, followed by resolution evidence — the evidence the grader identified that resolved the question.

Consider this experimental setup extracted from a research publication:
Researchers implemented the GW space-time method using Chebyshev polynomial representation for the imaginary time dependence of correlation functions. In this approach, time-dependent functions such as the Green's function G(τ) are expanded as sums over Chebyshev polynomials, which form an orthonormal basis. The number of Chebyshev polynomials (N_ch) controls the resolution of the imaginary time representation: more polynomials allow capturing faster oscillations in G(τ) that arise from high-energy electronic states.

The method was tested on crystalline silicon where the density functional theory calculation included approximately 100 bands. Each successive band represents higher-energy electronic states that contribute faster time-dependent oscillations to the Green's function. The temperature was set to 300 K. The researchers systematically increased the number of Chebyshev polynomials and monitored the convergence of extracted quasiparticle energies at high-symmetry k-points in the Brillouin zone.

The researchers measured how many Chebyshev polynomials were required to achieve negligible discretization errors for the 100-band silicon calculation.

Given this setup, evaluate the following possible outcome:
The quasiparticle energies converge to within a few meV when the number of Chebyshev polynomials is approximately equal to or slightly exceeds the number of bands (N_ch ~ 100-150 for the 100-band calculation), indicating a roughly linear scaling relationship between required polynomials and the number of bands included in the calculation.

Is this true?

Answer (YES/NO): NO